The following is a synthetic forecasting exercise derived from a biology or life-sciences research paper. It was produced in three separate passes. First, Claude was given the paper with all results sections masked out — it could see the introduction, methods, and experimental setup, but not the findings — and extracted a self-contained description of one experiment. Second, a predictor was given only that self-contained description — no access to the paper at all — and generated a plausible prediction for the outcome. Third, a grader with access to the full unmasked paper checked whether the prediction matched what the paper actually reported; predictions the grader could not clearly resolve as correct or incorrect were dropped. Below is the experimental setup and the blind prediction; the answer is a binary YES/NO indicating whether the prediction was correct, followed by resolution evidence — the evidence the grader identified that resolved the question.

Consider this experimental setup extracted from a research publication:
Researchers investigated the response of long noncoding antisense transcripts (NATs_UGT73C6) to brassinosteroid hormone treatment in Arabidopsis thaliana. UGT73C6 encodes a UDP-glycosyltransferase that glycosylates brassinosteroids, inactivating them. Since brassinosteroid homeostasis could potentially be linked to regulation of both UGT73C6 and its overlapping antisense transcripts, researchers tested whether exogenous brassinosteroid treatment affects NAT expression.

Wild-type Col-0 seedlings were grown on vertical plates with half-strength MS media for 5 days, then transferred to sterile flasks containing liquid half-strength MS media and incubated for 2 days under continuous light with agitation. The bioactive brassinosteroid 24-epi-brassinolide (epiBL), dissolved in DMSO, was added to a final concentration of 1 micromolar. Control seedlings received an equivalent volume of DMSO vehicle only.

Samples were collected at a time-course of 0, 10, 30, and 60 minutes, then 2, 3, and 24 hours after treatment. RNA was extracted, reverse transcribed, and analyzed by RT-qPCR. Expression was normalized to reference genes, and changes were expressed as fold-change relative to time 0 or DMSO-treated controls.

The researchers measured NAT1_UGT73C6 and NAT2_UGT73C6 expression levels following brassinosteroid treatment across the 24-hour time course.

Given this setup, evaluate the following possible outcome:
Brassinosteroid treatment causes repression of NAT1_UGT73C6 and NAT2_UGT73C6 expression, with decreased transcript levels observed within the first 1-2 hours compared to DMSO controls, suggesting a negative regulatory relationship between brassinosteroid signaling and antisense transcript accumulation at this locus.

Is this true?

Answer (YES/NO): NO